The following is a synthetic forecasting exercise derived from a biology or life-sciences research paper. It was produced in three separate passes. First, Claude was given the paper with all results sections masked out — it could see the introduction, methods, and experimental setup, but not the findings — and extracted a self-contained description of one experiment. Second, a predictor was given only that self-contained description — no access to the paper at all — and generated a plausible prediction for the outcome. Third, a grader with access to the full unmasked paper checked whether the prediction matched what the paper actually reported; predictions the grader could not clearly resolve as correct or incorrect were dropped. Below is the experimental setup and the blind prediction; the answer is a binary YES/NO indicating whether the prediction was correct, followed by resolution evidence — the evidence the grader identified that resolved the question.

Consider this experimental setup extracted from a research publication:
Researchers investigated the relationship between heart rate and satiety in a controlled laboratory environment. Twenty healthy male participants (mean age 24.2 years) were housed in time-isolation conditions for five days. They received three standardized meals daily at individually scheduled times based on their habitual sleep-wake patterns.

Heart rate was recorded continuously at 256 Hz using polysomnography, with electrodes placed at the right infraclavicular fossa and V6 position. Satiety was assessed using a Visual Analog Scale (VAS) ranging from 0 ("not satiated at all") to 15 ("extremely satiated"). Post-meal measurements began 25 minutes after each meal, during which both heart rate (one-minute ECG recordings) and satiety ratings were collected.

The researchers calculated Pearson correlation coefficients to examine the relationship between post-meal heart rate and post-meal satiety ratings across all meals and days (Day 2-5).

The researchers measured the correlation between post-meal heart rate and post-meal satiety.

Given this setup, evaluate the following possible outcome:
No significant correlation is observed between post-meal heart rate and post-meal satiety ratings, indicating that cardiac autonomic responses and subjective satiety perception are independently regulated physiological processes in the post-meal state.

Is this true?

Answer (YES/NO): NO